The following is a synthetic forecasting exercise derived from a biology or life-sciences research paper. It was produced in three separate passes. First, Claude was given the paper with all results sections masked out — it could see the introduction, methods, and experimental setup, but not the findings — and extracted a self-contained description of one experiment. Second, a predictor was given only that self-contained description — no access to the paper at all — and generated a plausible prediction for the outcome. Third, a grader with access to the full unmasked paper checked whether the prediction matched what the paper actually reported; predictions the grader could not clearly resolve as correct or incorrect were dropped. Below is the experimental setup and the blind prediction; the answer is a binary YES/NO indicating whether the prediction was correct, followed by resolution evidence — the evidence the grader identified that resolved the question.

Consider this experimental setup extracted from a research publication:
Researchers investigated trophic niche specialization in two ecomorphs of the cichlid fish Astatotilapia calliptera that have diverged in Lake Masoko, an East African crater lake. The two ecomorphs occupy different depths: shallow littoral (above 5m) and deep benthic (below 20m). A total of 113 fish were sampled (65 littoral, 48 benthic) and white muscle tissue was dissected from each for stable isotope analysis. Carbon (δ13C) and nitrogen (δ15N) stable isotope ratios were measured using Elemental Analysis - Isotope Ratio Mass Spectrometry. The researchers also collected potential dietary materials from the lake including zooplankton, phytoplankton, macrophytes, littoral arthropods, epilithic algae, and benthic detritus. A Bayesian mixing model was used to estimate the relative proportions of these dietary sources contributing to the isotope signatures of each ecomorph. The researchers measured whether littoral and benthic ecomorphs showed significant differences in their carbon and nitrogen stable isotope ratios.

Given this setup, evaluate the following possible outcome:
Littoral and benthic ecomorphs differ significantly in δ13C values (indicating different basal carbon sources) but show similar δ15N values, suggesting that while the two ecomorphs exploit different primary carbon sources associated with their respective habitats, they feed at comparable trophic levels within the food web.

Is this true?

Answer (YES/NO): NO